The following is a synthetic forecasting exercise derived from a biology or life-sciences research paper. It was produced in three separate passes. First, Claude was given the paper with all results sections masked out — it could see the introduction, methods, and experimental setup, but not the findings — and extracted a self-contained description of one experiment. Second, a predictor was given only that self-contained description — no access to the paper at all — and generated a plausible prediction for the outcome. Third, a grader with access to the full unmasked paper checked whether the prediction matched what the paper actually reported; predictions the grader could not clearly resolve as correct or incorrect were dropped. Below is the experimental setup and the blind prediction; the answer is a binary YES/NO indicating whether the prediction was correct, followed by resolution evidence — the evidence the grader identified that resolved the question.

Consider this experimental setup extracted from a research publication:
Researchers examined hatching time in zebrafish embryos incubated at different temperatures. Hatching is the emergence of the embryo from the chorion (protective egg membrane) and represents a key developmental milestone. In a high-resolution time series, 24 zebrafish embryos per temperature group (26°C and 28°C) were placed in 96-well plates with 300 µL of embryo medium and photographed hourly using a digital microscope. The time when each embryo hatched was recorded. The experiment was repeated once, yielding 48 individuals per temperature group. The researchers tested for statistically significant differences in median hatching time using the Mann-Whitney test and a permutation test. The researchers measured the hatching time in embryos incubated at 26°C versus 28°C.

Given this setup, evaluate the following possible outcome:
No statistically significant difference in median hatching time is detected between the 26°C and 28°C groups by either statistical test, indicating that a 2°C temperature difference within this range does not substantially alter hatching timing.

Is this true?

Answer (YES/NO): NO